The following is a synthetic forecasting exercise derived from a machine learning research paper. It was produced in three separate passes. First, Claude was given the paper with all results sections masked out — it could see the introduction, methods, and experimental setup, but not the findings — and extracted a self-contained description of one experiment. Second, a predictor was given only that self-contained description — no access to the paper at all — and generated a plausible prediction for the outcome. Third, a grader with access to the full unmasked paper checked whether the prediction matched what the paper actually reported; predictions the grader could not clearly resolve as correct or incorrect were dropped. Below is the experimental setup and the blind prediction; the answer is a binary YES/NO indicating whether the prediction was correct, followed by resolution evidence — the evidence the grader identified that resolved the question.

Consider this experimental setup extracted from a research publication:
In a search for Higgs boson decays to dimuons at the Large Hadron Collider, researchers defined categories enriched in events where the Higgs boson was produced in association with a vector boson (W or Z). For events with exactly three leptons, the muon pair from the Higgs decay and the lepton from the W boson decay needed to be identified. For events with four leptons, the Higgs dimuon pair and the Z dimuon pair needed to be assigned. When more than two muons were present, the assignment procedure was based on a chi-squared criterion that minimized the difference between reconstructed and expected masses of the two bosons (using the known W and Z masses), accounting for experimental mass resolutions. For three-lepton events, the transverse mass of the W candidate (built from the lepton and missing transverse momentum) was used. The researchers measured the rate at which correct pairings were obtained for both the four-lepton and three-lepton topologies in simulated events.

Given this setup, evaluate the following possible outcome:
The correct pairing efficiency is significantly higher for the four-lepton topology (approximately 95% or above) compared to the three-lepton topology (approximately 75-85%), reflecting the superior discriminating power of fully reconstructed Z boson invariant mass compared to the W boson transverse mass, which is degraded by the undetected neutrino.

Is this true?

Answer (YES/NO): NO